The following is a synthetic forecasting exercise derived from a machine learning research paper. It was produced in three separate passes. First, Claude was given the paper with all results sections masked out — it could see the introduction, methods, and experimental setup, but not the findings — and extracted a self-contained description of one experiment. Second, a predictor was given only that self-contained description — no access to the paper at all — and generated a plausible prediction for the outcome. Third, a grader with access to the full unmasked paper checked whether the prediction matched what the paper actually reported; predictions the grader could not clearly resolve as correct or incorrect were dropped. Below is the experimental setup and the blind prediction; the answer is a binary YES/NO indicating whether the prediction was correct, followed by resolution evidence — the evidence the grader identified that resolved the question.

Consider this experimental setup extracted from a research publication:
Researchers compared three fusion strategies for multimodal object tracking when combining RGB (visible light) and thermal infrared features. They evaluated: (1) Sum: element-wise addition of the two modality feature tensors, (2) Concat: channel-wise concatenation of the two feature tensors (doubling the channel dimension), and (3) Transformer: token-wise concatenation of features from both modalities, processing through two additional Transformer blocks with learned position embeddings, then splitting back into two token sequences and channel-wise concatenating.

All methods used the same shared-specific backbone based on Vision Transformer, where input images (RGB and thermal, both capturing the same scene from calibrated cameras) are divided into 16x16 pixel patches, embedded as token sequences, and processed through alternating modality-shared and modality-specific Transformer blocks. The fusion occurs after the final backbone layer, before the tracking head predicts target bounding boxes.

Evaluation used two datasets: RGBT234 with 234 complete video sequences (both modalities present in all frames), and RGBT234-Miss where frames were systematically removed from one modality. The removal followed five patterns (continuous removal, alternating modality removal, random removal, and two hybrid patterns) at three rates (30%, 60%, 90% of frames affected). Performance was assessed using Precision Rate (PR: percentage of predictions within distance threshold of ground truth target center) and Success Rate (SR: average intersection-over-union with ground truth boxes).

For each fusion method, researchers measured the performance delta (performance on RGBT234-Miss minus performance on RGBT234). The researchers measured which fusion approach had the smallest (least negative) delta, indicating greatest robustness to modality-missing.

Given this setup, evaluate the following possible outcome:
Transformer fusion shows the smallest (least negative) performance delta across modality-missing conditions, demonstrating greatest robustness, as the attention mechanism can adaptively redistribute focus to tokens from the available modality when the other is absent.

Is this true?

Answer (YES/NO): NO